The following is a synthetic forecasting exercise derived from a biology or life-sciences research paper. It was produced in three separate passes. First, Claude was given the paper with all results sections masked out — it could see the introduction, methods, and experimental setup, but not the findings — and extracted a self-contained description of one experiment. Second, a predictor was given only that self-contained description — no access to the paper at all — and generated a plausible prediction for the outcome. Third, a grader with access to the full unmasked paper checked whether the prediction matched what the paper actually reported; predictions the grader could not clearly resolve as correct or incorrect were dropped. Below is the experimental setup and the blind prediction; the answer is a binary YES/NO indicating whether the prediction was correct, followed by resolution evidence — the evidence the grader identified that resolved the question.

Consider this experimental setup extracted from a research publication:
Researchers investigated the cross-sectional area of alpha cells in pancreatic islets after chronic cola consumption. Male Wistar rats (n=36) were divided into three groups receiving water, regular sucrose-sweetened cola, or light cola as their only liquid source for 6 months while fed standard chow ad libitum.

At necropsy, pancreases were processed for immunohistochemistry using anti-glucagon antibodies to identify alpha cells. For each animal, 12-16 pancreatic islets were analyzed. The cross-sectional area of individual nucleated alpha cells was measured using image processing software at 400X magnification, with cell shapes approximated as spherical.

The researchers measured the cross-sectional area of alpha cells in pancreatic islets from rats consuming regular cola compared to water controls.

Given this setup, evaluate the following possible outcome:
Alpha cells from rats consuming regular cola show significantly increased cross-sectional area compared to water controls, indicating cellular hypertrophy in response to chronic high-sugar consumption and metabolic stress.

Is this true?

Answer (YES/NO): NO